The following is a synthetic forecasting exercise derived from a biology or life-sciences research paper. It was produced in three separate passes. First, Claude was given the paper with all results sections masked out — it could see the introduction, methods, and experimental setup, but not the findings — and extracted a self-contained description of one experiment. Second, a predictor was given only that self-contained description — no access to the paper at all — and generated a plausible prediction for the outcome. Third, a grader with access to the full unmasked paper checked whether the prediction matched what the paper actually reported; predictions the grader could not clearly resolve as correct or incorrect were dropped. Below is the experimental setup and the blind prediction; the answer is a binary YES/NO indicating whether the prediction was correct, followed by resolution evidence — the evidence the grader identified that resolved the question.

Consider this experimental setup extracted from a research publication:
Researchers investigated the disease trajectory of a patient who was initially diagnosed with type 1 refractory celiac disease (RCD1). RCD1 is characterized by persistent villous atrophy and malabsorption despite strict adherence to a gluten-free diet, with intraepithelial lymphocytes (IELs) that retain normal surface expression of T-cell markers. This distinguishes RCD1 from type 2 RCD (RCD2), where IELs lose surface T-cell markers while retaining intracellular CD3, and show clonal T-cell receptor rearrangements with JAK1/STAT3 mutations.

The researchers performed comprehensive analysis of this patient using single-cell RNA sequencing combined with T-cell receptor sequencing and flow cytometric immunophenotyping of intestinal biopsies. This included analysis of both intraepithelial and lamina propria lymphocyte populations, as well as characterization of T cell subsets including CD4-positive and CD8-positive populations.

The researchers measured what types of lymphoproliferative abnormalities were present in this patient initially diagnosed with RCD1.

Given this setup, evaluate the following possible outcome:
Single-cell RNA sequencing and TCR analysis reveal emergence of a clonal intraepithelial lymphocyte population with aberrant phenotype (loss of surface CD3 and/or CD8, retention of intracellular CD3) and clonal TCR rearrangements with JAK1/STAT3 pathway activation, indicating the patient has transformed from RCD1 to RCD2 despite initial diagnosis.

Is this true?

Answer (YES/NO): YES